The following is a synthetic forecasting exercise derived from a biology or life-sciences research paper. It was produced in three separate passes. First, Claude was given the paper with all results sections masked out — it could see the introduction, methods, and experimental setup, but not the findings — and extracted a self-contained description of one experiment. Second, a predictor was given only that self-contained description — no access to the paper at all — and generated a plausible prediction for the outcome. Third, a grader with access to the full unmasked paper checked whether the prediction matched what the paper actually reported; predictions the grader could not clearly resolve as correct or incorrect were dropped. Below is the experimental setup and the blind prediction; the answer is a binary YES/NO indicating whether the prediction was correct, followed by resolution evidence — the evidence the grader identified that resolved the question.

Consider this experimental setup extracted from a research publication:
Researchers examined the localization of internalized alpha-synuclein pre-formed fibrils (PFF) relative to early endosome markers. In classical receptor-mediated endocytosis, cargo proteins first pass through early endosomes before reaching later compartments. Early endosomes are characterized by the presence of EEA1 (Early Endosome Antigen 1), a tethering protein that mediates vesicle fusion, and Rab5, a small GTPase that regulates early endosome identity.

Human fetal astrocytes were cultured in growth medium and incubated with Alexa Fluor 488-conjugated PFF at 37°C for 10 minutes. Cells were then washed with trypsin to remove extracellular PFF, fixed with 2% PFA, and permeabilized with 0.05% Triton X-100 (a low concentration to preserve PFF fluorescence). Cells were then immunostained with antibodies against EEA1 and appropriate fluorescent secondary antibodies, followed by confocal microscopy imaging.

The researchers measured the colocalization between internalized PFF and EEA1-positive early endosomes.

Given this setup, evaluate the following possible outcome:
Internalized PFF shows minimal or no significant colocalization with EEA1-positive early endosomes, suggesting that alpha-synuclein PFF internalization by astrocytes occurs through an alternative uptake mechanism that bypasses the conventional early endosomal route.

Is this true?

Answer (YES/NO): YES